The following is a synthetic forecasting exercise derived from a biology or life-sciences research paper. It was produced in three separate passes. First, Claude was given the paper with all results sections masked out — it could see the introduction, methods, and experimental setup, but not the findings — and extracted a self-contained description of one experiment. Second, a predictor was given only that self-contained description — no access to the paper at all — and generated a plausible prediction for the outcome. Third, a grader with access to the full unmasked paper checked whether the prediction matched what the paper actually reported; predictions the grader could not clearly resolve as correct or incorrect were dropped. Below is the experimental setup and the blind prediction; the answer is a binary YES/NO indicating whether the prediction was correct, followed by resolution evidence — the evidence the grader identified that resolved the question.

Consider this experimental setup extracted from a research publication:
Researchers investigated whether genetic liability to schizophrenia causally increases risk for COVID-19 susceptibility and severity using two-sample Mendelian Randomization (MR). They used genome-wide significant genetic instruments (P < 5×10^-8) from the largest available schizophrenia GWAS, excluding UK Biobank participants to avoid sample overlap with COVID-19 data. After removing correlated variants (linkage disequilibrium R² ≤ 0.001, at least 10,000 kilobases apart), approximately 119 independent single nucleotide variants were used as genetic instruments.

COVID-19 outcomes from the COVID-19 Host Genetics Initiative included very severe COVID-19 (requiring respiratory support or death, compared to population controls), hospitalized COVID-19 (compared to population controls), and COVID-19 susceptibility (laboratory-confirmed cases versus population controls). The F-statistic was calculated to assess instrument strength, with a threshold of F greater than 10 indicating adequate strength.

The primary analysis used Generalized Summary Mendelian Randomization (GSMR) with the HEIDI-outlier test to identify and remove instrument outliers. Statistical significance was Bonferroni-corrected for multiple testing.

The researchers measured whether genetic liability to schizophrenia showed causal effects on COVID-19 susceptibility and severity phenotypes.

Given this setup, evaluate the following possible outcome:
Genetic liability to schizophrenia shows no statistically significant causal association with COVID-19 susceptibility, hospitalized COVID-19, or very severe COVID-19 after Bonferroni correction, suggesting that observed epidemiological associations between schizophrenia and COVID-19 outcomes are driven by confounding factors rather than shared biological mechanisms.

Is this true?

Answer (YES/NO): YES